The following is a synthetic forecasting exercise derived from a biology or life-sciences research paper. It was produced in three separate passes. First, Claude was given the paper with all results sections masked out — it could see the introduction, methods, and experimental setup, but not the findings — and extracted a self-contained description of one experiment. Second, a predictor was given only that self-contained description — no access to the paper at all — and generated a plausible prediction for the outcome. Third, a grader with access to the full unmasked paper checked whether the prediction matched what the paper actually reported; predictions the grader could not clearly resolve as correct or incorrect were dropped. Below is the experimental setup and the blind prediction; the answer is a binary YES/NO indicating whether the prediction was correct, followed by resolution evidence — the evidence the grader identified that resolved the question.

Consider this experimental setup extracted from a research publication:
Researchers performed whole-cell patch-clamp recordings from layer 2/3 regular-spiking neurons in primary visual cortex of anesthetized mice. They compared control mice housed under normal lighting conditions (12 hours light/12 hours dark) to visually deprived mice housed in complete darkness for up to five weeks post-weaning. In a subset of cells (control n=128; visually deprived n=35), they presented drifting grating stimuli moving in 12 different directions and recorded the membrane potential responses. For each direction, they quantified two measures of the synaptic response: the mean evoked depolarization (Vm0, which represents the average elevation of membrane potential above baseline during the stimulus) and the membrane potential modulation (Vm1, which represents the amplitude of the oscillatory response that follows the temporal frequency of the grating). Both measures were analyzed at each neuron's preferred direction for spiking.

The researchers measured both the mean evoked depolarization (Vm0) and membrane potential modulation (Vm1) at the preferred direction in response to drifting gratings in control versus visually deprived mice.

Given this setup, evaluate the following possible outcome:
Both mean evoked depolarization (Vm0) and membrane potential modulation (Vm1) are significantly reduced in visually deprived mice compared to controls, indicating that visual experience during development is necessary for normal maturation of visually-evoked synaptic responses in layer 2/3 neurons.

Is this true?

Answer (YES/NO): NO